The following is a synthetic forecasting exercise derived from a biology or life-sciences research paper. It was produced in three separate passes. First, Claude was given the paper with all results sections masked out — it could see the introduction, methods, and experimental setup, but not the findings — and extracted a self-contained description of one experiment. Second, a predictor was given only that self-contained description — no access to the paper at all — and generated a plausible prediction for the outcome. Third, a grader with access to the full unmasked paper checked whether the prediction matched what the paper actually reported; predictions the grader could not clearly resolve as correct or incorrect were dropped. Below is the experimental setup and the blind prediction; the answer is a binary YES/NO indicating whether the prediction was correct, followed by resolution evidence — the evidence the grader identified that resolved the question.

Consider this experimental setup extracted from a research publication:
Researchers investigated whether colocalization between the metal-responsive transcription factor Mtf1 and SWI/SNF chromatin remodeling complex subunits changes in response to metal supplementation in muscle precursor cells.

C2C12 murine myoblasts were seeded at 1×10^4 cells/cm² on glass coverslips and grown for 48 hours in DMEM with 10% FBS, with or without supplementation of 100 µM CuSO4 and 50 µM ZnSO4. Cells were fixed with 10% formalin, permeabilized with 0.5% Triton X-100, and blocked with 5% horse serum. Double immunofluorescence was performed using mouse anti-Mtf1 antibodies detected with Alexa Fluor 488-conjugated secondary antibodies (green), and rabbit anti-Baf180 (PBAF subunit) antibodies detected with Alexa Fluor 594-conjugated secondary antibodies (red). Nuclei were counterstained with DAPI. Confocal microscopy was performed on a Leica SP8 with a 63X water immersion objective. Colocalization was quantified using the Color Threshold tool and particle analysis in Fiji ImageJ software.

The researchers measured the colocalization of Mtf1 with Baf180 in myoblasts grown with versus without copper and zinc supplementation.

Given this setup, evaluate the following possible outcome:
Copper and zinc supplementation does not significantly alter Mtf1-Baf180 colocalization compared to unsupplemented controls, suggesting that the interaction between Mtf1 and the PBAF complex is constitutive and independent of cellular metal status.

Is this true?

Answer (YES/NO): YES